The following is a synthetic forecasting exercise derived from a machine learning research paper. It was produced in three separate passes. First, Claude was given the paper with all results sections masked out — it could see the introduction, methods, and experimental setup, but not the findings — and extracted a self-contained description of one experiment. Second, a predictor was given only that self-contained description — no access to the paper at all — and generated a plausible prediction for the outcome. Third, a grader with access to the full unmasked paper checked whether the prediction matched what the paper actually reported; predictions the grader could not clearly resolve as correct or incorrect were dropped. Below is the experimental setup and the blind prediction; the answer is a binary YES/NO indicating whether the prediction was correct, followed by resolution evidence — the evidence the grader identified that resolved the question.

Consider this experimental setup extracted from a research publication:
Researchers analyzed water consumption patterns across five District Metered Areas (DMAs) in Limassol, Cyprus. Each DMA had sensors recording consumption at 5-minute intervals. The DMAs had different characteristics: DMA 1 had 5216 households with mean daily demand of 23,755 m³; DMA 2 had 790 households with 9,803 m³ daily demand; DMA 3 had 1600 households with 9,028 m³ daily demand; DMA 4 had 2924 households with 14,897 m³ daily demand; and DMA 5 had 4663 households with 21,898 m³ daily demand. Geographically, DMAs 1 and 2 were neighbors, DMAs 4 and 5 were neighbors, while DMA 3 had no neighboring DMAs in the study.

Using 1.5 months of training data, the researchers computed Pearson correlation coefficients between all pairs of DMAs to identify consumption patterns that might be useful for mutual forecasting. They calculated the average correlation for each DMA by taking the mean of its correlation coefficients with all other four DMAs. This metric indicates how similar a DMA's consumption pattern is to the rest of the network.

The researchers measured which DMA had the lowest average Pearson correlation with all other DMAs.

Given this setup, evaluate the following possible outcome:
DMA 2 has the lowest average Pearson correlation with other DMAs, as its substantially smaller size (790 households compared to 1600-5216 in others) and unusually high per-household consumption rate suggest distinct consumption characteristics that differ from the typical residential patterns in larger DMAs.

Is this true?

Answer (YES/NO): YES